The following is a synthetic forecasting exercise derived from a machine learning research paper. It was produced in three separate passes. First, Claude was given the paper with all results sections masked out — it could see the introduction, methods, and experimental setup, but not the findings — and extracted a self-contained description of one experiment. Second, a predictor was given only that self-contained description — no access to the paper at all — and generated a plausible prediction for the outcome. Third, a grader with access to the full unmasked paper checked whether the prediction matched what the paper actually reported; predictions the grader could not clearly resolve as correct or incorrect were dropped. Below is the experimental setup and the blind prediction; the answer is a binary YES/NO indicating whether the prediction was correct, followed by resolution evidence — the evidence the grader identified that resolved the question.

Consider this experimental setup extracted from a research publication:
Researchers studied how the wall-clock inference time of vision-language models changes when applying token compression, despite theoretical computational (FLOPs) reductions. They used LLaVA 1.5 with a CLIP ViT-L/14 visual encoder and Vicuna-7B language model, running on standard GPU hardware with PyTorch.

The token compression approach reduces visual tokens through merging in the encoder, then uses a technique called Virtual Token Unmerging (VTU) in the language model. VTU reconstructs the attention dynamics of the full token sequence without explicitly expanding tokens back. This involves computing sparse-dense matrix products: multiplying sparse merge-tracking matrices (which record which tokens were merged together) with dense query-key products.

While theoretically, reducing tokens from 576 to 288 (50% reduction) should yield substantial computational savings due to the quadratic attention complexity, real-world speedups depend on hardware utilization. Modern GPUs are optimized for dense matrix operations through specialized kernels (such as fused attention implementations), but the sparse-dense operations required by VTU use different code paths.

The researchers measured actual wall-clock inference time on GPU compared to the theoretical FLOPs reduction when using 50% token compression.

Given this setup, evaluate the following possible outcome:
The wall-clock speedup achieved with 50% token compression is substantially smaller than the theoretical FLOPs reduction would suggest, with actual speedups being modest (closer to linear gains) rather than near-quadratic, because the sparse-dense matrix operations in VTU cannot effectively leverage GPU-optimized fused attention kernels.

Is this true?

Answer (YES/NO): NO